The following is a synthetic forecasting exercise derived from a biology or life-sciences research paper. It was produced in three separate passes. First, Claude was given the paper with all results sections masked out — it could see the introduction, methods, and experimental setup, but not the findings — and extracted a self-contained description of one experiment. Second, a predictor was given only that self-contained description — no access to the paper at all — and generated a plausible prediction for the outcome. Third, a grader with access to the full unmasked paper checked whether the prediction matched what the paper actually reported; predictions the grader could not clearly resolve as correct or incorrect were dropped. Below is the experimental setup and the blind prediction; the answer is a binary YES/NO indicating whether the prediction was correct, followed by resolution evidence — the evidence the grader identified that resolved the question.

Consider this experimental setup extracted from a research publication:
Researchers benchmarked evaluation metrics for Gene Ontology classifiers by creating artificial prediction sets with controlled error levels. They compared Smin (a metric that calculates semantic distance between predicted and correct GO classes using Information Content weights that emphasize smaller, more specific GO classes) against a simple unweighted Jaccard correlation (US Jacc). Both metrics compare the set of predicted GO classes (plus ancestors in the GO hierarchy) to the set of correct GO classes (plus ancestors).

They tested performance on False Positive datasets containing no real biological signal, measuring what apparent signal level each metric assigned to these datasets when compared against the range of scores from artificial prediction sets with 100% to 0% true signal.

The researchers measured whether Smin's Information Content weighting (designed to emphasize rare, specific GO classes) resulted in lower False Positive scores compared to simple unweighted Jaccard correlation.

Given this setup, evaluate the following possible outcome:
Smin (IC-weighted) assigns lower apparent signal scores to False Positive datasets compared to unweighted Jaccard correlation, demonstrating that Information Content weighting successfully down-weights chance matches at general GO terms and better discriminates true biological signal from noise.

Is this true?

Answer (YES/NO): NO